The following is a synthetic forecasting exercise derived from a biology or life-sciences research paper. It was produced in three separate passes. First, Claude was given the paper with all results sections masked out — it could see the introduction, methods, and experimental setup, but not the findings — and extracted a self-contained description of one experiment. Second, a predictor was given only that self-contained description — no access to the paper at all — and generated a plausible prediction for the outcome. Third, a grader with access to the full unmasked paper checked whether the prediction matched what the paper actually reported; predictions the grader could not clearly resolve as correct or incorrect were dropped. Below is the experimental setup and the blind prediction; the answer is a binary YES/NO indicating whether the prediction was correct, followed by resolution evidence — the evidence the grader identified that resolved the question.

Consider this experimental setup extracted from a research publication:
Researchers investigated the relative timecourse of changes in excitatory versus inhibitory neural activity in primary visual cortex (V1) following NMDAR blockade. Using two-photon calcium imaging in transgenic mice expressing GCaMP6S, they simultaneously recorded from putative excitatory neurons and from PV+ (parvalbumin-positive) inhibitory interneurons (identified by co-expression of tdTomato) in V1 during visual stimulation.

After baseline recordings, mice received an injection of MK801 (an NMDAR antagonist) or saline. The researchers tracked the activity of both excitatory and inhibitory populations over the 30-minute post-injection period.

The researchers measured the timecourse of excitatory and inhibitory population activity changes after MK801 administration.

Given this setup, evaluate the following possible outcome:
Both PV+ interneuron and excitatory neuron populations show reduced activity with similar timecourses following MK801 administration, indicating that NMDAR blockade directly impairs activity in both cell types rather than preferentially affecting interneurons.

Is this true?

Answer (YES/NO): YES